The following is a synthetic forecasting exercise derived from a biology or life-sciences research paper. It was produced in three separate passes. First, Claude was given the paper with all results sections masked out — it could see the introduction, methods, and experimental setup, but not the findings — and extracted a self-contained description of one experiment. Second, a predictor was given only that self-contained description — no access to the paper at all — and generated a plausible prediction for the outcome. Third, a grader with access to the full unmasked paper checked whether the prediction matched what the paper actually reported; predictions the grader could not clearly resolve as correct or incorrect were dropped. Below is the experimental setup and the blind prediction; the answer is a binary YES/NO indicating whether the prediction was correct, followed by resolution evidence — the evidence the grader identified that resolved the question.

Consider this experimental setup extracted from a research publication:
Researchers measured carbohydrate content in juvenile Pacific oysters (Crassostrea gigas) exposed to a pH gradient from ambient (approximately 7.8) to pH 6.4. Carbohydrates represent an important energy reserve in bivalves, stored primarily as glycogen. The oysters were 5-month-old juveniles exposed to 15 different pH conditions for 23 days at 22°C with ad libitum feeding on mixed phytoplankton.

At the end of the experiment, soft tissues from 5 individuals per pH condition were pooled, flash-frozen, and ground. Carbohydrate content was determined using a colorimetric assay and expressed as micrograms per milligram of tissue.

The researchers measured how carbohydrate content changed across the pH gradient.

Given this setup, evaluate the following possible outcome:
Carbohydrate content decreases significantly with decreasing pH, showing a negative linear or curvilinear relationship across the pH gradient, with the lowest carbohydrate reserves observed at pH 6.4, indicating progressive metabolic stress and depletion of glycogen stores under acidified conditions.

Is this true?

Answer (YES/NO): NO